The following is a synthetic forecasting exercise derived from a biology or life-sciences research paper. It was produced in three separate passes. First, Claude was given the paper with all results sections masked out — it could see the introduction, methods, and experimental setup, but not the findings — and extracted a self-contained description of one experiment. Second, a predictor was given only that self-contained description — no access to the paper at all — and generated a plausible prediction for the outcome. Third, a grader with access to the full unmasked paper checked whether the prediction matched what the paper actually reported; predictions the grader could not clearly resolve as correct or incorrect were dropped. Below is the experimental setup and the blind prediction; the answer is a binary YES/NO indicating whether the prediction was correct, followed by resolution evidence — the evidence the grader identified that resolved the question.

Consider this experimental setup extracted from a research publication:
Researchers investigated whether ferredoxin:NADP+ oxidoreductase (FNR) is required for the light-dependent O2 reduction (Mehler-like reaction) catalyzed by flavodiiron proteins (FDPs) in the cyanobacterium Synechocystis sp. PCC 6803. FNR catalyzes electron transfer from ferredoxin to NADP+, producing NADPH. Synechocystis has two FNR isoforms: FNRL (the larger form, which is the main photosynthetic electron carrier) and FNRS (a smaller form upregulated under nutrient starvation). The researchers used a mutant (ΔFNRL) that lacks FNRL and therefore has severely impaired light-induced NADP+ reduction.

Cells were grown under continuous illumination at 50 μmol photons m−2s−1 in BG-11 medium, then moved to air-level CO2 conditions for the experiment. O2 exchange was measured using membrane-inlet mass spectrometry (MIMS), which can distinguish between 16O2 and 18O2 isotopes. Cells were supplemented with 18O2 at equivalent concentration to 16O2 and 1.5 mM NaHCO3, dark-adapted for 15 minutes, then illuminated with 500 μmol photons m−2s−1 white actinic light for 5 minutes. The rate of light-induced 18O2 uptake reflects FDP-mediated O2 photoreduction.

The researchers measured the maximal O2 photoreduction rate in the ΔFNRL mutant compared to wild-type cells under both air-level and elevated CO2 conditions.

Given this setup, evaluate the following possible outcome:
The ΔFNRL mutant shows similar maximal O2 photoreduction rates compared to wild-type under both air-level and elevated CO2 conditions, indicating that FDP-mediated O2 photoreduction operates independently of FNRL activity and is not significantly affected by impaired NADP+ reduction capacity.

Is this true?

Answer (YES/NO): YES